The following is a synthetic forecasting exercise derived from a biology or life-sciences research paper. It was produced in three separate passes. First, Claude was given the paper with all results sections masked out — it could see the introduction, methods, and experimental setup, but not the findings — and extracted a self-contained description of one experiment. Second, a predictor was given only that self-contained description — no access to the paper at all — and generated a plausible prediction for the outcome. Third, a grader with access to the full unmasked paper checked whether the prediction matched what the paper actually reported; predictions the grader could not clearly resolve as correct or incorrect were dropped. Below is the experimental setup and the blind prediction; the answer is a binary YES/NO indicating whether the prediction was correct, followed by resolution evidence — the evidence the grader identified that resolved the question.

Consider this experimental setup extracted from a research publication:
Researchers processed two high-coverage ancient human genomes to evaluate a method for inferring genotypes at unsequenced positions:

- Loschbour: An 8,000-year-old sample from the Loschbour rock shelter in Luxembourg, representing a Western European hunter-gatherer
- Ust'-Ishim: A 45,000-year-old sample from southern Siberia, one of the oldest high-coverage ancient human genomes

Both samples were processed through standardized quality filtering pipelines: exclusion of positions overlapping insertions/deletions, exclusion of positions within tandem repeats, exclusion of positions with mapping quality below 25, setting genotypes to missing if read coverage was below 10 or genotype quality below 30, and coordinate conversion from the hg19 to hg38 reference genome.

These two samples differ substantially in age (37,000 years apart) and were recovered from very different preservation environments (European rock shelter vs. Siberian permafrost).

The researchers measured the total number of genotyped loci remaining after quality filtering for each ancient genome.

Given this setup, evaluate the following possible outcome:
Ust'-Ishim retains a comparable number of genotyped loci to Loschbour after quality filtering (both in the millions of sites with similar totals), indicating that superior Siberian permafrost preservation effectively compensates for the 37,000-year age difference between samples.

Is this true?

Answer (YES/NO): YES